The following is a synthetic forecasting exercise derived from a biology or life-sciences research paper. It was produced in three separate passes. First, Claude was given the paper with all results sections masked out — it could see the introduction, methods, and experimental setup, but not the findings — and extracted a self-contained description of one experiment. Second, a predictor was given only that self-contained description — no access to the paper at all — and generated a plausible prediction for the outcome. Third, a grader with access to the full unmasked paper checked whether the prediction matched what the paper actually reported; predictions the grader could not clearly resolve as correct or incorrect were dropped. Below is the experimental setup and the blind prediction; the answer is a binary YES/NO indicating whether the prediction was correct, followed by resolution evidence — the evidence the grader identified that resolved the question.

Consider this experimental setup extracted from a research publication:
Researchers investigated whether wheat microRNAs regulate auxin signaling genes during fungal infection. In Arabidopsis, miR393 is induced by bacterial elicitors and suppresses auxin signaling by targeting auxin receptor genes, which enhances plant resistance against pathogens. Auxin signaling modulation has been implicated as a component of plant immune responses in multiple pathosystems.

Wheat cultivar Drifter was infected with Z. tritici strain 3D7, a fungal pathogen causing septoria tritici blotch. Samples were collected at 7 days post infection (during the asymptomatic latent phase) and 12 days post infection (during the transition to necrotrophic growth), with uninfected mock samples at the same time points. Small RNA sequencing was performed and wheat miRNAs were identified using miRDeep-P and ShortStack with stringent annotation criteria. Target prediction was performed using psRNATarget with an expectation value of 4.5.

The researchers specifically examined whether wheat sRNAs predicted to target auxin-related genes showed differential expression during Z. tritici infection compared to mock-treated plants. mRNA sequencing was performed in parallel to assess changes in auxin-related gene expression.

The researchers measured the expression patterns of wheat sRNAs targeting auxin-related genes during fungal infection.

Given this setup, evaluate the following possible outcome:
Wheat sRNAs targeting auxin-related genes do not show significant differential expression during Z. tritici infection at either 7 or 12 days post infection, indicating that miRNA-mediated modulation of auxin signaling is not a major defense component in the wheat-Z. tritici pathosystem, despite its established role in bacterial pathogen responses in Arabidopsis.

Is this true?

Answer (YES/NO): NO